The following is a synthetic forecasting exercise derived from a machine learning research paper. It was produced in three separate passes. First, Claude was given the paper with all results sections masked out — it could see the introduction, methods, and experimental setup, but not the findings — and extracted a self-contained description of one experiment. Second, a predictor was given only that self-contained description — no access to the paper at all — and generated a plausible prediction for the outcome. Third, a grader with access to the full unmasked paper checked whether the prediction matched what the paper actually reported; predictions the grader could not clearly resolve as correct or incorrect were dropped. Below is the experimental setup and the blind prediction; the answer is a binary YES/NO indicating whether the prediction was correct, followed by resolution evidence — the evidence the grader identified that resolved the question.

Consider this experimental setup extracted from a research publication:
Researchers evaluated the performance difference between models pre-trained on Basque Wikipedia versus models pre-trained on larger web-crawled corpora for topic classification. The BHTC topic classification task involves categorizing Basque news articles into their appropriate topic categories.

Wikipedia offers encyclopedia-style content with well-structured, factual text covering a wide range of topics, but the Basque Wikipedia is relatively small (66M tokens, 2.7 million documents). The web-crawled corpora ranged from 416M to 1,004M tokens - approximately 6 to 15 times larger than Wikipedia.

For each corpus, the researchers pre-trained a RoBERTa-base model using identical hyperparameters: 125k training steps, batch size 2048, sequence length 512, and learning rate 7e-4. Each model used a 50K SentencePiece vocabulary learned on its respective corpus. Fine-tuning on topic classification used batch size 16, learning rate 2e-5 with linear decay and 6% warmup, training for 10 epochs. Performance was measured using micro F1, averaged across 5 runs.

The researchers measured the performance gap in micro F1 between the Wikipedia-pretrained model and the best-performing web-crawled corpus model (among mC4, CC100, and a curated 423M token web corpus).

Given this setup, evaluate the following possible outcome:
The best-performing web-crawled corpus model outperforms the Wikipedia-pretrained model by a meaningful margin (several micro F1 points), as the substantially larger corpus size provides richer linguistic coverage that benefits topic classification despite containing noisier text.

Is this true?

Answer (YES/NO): YES